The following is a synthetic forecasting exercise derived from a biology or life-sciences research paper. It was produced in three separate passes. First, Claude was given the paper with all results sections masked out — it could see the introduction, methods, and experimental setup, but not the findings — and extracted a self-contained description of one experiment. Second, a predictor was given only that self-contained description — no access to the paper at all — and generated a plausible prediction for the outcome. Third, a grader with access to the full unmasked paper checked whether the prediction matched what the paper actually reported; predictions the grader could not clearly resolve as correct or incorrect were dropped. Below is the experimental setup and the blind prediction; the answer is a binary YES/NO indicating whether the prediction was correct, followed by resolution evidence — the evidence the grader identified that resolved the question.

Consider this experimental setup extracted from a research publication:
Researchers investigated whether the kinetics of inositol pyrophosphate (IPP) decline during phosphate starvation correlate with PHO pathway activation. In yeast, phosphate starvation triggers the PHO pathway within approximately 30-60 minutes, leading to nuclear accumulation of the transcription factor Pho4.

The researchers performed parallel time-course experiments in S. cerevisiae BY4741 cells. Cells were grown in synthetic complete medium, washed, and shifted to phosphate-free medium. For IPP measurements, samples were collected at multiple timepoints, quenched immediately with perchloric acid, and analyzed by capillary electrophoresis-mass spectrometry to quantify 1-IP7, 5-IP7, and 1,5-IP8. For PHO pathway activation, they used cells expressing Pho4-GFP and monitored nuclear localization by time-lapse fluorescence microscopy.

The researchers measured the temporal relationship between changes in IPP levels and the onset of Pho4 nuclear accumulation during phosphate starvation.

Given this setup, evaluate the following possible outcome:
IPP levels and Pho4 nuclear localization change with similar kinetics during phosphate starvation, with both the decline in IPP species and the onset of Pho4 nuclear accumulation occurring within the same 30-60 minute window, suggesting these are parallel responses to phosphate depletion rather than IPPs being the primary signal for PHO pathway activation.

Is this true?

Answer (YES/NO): NO